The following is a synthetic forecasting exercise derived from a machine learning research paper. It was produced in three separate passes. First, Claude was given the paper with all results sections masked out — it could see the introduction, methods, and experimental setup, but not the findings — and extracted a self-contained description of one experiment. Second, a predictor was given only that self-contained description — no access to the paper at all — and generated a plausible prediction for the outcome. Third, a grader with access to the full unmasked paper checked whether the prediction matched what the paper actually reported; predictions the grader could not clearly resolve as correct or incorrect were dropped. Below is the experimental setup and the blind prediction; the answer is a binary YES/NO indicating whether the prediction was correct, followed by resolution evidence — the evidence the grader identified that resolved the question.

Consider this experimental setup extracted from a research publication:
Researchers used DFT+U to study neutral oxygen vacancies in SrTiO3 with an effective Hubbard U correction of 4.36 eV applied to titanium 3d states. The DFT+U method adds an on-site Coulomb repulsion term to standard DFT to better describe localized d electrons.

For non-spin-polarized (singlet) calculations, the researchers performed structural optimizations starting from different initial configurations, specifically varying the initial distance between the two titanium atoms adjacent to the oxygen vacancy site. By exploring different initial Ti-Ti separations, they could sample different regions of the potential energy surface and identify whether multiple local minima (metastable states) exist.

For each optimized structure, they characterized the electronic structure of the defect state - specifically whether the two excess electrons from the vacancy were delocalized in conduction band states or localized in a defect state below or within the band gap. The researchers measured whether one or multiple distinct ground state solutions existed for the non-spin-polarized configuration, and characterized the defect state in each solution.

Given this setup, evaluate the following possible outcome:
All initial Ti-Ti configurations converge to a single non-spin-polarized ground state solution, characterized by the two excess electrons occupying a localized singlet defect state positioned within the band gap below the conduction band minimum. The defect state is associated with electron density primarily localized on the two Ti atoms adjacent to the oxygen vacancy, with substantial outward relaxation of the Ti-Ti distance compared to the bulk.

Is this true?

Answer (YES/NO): NO